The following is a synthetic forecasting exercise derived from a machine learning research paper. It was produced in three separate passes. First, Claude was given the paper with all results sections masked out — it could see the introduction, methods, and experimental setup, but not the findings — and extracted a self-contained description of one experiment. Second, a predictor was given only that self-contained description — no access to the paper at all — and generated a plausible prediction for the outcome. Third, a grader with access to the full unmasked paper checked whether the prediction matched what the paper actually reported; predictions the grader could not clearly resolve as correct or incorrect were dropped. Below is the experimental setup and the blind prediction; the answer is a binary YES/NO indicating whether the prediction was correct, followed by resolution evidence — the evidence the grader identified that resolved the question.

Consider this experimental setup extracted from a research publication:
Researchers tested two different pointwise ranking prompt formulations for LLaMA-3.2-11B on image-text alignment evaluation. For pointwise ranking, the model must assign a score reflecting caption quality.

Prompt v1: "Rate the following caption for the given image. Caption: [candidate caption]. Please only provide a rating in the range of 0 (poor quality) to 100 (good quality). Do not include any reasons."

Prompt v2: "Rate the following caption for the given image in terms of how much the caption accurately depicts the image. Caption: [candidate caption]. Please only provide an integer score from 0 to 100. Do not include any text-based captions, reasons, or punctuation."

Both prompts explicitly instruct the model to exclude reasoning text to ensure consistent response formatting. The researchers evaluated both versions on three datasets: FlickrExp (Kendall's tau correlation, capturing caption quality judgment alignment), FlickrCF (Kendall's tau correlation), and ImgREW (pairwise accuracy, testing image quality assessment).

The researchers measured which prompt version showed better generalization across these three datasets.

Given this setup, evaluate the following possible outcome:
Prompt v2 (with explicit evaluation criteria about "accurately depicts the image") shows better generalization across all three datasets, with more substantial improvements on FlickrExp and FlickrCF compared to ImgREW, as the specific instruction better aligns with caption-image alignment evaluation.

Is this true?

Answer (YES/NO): NO